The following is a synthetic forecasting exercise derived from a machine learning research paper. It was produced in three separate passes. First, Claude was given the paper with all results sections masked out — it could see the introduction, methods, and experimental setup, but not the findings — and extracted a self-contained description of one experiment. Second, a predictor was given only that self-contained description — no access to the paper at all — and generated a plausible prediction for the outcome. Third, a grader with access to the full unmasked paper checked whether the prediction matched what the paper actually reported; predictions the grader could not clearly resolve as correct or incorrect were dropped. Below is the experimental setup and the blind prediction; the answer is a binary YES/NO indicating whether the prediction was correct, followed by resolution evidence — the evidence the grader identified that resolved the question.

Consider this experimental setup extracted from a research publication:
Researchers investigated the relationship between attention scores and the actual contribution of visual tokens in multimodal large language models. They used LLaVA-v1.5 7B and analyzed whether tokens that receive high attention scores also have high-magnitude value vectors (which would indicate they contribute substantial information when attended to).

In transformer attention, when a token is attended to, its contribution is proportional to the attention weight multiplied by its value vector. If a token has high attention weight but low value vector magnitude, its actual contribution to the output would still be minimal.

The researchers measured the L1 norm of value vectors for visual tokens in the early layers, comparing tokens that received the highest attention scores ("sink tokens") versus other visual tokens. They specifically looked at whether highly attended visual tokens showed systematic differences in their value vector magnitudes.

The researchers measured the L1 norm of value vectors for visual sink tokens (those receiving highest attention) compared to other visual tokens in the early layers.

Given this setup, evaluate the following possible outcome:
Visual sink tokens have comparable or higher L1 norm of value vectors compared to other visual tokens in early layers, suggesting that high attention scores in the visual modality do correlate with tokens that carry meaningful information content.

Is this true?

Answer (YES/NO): NO